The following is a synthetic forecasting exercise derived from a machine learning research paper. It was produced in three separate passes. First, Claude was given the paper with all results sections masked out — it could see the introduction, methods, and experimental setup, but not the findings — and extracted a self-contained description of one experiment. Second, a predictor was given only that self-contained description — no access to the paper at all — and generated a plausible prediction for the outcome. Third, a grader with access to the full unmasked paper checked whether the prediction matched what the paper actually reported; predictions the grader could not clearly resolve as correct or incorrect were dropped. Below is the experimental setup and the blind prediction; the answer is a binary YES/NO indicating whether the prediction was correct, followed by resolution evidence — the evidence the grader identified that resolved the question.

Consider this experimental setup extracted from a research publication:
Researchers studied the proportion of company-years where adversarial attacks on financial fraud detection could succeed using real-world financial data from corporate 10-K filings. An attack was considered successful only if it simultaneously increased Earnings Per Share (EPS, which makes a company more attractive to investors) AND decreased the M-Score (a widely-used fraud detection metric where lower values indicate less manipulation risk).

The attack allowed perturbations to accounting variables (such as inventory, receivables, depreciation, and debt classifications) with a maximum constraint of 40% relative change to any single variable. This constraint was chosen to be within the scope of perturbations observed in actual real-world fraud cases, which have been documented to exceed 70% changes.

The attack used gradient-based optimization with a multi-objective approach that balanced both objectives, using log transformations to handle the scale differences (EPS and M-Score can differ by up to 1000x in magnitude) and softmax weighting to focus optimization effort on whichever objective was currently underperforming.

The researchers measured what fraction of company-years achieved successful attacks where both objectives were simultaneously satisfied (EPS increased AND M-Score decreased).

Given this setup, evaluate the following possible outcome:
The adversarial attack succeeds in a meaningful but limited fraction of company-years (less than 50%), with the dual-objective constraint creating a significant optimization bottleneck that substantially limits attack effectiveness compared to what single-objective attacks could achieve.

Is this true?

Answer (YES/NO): NO